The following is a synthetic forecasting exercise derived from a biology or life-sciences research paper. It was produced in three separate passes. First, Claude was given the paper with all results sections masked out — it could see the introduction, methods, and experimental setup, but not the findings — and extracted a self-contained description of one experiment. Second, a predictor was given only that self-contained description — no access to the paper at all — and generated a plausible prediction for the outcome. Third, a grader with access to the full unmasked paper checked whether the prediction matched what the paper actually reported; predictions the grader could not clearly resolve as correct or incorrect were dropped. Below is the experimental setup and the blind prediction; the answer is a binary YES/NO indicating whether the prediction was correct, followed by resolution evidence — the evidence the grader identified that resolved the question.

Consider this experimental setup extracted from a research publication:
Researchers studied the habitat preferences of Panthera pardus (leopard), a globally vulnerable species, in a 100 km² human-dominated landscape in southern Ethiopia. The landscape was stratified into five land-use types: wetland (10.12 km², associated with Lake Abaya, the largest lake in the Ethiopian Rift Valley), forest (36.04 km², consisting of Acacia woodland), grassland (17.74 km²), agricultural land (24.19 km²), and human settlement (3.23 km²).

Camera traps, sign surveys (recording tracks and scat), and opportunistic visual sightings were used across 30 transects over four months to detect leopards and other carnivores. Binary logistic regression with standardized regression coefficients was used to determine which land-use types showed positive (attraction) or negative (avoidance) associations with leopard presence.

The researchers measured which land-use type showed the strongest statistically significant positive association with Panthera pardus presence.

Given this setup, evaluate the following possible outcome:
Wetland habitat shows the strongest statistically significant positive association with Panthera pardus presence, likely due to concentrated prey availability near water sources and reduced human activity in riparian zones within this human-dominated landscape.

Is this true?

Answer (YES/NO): YES